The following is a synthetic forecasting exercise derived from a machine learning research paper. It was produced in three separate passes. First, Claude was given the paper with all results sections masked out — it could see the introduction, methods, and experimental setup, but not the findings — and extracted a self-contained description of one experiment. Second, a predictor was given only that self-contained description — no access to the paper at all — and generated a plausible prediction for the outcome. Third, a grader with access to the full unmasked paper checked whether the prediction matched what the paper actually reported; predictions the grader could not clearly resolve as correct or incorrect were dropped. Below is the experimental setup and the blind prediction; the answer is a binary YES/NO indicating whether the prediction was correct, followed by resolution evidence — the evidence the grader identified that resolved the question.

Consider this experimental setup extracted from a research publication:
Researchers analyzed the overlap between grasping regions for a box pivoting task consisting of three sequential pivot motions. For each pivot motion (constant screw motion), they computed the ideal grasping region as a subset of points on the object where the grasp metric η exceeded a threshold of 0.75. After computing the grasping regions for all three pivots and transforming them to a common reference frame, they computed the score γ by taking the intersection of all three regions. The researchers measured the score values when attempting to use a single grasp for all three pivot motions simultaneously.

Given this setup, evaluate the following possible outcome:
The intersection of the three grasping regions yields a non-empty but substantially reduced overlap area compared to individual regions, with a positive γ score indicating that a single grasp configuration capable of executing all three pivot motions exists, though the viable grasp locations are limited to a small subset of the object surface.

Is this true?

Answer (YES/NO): NO